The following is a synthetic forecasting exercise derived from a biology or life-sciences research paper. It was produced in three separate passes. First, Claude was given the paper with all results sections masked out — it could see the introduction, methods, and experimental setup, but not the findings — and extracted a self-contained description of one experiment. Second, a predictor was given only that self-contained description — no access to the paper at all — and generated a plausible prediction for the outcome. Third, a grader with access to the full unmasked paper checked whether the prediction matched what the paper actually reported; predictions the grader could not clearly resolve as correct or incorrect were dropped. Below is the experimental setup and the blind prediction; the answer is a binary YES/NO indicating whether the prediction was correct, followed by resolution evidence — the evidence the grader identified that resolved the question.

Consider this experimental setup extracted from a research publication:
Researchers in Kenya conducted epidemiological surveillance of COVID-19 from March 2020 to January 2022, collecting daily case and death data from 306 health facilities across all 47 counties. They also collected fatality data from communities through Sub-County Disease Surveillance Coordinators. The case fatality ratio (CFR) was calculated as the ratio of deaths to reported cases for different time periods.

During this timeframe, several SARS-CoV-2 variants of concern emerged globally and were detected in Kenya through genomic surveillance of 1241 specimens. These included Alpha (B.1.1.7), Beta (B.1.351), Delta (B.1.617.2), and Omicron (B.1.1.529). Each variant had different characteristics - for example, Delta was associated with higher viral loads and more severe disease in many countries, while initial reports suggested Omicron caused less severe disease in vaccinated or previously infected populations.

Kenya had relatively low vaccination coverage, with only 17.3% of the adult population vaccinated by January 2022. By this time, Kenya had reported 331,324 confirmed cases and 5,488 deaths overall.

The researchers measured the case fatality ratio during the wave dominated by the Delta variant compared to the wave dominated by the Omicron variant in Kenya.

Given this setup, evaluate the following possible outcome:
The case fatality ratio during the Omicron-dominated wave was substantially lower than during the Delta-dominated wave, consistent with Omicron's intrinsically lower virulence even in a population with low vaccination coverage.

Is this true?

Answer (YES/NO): YES